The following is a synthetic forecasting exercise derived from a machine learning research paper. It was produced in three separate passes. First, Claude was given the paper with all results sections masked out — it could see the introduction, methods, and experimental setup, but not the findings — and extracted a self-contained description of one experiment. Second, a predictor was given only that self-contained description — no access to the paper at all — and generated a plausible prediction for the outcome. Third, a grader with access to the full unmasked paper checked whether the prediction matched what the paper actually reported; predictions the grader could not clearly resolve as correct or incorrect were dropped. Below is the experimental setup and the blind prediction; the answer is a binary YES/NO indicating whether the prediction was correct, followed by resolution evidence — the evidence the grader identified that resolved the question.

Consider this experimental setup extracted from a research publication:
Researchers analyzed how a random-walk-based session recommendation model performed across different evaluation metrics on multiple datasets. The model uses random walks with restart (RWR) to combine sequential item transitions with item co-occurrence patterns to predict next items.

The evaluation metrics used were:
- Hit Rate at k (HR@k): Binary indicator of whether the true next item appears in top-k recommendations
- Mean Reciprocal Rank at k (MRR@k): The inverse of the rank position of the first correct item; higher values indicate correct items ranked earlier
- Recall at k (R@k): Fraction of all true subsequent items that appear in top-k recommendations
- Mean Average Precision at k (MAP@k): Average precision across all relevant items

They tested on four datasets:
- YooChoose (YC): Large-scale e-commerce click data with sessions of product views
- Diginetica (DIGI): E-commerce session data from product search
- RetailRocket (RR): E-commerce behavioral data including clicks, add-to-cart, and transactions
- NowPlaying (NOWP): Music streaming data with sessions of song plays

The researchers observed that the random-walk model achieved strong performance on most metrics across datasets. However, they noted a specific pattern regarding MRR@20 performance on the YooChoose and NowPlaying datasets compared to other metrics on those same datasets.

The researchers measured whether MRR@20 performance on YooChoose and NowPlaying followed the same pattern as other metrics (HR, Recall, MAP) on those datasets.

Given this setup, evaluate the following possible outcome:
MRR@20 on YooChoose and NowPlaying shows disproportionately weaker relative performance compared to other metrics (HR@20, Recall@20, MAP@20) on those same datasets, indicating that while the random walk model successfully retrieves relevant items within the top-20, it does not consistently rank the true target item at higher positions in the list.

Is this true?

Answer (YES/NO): YES